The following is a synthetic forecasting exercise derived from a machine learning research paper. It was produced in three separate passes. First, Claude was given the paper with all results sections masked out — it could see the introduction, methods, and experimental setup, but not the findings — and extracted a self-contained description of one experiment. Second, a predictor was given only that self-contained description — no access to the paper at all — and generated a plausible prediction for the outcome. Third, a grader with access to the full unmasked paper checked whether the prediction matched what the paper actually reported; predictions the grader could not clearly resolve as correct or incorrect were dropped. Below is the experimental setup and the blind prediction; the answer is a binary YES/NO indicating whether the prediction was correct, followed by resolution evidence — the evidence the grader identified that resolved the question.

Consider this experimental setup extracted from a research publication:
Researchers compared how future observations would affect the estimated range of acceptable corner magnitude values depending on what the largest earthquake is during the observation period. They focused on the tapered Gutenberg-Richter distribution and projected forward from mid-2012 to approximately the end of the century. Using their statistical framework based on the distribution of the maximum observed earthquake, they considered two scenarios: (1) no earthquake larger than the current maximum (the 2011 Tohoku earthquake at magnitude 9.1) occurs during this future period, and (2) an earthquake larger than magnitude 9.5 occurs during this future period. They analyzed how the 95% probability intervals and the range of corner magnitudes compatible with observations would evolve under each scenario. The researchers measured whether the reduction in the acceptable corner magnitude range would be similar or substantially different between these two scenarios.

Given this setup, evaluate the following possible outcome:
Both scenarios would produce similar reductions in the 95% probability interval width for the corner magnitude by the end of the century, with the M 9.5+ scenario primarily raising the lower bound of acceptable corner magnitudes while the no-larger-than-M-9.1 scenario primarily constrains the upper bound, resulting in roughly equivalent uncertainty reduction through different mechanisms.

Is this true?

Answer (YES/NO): NO